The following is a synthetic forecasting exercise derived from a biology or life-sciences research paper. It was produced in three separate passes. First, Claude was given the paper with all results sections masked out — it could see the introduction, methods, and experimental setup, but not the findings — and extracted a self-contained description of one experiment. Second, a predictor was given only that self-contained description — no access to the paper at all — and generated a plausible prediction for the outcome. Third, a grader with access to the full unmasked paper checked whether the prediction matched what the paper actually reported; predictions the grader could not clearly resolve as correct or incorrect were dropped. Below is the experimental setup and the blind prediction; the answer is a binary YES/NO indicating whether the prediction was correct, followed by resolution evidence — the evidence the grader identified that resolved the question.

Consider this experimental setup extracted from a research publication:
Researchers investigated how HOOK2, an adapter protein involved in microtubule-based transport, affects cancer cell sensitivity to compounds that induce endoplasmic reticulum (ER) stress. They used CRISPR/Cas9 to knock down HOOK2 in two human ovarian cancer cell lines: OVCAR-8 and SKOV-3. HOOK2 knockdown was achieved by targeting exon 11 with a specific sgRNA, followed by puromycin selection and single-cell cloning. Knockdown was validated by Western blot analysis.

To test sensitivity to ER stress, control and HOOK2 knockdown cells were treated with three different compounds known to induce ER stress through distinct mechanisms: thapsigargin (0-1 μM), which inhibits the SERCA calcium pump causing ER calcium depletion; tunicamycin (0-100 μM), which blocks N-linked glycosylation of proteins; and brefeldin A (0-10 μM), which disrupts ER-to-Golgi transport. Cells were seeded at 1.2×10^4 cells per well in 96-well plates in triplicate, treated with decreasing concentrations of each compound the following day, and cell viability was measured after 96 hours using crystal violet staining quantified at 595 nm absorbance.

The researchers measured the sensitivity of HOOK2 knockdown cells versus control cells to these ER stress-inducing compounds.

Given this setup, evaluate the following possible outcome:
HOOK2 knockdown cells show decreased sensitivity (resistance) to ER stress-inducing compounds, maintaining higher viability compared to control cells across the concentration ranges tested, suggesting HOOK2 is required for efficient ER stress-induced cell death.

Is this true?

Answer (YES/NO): NO